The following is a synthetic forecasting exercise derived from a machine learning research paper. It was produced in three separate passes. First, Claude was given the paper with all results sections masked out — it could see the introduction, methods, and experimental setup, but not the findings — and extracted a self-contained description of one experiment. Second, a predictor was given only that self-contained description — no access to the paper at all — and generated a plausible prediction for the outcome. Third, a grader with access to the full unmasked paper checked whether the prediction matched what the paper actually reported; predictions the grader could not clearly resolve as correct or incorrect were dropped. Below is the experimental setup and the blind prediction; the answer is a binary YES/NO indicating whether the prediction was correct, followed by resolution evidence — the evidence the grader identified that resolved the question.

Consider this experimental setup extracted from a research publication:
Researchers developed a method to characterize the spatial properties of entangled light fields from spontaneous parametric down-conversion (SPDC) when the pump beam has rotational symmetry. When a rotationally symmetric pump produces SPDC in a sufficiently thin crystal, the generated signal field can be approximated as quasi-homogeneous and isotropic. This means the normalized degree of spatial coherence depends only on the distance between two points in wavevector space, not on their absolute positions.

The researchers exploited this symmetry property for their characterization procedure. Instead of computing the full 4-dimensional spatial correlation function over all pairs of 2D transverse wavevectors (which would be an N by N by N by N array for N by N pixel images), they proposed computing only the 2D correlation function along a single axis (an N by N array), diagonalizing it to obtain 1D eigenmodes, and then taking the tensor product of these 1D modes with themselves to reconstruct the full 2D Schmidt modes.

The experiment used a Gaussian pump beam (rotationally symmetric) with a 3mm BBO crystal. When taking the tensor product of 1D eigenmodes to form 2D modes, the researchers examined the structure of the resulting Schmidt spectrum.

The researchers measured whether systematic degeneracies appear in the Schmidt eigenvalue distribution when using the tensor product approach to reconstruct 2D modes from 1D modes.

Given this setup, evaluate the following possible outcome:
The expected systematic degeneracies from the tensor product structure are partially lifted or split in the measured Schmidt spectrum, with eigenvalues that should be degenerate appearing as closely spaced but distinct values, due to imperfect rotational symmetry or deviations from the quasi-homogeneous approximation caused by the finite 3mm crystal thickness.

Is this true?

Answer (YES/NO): NO